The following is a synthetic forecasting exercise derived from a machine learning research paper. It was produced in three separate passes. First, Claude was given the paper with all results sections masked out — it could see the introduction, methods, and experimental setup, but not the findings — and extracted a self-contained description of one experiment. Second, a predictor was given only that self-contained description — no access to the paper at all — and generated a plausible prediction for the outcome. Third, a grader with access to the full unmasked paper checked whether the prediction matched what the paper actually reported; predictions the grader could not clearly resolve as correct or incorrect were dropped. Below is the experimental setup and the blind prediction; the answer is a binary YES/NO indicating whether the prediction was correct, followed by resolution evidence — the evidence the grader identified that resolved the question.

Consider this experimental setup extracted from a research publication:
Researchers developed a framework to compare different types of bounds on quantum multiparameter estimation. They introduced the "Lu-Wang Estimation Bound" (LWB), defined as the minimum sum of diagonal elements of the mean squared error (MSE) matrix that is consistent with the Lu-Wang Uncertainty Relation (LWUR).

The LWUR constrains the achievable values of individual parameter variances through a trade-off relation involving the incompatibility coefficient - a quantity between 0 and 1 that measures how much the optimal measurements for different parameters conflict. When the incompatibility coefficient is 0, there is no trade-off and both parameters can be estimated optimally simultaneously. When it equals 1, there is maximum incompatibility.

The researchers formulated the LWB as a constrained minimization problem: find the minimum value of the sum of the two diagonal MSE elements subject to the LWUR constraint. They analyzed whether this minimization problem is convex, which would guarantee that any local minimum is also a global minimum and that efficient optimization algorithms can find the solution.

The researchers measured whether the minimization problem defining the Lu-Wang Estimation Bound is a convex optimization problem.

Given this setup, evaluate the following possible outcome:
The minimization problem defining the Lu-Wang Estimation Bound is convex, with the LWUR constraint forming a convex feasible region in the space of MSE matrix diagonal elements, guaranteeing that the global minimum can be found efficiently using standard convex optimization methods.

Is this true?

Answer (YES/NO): YES